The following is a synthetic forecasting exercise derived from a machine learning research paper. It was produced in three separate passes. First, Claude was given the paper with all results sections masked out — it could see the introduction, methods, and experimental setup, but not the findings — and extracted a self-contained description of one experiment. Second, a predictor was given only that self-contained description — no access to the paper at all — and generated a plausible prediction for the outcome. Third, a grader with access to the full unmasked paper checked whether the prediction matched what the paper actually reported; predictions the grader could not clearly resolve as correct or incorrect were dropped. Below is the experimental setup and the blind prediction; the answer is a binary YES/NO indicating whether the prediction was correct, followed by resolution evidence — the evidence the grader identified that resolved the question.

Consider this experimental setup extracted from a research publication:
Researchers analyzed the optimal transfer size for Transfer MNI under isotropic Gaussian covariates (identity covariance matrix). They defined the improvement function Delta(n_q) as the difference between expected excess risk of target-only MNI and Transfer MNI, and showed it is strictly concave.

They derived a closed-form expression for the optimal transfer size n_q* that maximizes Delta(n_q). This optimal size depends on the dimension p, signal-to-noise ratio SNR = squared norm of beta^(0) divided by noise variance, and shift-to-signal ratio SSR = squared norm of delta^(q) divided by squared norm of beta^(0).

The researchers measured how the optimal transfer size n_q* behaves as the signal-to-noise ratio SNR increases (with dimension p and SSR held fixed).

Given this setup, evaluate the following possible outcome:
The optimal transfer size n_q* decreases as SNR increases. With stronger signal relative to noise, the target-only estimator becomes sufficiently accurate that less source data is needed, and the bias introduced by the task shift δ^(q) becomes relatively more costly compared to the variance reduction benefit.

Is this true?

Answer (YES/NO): NO